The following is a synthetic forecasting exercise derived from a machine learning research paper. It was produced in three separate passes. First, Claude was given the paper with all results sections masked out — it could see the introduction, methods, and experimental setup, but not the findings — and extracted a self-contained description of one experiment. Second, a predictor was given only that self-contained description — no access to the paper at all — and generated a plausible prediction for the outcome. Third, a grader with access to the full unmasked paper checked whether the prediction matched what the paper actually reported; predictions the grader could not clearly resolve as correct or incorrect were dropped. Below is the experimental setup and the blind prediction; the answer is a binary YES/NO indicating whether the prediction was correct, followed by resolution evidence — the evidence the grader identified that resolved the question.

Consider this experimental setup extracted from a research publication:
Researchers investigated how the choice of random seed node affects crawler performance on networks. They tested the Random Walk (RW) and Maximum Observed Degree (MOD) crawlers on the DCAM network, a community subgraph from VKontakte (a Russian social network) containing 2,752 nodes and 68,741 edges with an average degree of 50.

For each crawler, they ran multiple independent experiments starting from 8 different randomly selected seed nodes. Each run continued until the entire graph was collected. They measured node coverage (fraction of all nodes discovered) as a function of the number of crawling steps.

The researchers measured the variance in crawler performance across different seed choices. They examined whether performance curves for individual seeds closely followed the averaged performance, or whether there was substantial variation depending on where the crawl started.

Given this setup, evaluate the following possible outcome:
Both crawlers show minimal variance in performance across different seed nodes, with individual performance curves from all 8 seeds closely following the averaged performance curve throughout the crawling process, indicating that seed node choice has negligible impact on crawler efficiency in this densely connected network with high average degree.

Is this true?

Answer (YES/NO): NO